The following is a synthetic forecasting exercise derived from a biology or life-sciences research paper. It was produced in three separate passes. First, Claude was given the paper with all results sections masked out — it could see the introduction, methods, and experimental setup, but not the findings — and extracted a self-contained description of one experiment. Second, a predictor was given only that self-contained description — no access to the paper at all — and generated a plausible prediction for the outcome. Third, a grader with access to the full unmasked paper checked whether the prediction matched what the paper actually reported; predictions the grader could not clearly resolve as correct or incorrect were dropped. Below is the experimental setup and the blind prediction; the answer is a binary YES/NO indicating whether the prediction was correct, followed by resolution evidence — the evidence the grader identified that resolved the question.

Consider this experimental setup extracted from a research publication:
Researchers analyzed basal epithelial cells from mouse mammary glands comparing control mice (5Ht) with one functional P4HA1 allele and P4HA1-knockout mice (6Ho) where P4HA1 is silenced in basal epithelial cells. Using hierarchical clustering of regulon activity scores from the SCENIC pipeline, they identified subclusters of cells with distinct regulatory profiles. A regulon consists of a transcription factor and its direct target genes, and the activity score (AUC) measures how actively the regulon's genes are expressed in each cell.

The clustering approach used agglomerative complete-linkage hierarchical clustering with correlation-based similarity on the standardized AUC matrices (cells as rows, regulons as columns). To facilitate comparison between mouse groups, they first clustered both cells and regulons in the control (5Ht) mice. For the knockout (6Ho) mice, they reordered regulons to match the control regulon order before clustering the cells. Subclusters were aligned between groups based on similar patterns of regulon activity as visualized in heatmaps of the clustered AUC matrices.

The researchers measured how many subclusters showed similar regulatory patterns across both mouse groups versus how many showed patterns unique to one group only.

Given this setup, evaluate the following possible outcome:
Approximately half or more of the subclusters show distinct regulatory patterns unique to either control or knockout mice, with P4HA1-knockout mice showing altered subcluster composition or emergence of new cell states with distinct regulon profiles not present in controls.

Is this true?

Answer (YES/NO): NO